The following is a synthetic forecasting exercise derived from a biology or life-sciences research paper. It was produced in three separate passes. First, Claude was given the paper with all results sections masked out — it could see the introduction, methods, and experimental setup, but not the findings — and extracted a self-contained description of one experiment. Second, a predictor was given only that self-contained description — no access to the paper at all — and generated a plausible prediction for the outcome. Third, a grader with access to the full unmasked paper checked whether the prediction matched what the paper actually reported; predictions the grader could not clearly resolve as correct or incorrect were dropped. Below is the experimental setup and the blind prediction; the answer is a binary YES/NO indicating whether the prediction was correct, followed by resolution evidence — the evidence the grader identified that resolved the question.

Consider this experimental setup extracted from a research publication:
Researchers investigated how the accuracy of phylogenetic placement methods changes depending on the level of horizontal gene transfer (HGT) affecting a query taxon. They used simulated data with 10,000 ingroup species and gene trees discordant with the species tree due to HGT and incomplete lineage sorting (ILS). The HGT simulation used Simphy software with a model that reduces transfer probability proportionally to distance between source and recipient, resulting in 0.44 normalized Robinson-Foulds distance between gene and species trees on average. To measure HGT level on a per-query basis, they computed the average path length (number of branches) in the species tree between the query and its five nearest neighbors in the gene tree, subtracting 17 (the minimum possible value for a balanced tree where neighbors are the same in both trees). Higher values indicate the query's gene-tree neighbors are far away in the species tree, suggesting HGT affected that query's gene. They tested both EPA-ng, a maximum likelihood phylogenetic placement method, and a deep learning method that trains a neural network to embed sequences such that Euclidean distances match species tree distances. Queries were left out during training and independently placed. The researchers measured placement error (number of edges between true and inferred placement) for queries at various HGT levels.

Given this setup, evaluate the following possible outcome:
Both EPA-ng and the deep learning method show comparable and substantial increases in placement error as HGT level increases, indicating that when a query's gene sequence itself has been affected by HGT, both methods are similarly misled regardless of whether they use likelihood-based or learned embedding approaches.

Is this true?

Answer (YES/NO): NO